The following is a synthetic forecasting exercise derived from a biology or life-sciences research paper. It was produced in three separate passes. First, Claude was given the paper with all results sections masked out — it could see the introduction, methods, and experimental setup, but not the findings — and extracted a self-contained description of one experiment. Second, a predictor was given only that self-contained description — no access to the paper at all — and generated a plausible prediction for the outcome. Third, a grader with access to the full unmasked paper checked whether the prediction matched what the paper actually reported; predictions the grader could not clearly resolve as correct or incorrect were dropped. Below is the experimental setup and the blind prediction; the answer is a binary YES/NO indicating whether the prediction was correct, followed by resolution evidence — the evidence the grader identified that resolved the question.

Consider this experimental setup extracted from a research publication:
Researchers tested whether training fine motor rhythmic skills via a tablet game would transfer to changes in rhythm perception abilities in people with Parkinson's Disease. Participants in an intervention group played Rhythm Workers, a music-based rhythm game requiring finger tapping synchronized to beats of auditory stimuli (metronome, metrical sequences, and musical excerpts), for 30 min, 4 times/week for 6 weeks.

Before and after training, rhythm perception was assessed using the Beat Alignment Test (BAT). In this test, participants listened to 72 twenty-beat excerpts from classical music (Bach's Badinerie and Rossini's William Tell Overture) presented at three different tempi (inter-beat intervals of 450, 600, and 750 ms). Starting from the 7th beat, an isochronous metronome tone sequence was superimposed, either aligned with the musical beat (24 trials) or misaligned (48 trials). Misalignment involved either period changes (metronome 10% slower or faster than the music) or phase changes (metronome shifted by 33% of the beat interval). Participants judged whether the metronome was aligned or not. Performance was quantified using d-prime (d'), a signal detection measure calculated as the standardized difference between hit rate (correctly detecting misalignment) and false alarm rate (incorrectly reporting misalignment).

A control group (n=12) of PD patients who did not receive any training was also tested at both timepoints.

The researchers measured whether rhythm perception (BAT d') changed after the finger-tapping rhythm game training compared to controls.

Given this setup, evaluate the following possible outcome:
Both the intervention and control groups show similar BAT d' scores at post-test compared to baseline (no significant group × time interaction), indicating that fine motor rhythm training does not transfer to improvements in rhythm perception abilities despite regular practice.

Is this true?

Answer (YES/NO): YES